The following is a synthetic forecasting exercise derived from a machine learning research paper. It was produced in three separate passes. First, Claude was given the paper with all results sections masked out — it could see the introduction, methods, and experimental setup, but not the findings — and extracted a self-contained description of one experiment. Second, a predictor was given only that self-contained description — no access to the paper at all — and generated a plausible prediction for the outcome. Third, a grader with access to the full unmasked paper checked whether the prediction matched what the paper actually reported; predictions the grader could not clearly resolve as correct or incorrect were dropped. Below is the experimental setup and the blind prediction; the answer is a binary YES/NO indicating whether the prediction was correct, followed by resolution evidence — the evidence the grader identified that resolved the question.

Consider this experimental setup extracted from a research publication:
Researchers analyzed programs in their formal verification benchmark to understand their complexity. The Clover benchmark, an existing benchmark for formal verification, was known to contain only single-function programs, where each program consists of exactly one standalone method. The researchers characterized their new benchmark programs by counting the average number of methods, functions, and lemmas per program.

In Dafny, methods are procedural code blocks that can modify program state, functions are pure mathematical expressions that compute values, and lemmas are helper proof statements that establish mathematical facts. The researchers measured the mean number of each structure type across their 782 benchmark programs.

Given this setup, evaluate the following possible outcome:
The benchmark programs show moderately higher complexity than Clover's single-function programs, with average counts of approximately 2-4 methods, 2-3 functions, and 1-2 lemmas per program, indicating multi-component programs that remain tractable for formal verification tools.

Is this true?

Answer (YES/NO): NO